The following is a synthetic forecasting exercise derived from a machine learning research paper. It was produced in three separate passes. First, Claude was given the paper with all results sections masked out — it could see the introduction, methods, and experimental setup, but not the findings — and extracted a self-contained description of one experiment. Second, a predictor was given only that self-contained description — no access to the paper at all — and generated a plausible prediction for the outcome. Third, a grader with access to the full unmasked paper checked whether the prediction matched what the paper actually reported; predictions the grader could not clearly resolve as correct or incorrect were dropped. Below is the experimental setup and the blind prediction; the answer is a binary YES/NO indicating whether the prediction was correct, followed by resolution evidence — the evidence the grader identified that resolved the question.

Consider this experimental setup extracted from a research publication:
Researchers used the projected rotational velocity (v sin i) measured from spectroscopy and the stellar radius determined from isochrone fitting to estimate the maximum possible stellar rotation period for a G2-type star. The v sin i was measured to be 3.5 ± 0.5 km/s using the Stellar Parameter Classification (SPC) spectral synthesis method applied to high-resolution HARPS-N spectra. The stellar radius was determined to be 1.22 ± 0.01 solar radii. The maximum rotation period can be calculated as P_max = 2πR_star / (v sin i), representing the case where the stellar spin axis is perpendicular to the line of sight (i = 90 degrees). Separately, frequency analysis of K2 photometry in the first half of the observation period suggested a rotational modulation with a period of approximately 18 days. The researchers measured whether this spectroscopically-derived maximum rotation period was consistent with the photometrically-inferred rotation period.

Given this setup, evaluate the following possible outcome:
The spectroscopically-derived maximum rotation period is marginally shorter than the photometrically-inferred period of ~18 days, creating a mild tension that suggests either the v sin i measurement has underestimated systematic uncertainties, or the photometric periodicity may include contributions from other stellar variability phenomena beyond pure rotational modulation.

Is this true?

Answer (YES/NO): NO